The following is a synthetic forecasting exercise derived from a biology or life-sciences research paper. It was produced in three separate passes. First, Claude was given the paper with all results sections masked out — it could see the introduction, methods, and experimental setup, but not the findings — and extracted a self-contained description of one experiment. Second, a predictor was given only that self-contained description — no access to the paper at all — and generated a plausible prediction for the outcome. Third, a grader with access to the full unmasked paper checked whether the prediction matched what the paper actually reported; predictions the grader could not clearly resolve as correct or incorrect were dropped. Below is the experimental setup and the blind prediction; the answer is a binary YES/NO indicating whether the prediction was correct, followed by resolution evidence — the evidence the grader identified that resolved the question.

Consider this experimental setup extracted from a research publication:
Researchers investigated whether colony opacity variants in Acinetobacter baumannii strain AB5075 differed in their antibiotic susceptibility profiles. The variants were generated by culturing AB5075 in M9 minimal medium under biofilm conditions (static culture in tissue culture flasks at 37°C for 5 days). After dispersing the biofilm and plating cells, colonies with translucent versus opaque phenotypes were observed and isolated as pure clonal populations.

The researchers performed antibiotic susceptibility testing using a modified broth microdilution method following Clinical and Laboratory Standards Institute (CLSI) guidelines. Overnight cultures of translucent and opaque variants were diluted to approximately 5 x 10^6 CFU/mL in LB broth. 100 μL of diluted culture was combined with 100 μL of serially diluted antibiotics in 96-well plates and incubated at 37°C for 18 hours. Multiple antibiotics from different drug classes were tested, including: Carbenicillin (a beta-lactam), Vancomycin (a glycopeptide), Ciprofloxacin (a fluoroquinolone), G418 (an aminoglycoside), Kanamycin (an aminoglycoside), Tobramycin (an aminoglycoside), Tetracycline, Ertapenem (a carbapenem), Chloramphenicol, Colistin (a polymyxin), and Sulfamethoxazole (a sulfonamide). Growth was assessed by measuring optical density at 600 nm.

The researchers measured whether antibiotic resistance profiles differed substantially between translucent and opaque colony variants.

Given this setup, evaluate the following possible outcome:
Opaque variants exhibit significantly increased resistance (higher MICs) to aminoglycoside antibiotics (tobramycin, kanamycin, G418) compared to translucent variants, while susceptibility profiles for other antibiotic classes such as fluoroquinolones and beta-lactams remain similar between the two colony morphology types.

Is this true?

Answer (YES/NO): NO